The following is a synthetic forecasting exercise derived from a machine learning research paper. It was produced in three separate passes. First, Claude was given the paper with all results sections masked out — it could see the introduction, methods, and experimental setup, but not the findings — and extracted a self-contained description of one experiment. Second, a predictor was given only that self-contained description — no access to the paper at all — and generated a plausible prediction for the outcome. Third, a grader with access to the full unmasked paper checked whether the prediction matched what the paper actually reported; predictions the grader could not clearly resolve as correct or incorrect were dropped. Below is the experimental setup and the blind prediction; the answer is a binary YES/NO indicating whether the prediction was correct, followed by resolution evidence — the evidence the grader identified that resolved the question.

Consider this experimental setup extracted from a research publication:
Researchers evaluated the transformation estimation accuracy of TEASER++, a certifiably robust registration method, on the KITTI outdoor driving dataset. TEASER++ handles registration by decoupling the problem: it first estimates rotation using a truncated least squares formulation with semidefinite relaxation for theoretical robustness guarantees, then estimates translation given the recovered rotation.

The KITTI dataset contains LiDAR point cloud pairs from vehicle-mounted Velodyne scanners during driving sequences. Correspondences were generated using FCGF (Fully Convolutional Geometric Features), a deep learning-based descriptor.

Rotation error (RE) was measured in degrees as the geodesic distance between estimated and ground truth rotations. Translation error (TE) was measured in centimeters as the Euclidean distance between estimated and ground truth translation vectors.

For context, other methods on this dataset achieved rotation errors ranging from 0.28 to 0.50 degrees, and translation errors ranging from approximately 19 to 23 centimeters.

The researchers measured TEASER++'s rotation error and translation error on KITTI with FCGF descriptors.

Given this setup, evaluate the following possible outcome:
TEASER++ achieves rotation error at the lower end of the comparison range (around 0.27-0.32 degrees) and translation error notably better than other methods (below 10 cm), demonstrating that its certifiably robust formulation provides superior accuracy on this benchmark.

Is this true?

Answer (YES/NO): NO